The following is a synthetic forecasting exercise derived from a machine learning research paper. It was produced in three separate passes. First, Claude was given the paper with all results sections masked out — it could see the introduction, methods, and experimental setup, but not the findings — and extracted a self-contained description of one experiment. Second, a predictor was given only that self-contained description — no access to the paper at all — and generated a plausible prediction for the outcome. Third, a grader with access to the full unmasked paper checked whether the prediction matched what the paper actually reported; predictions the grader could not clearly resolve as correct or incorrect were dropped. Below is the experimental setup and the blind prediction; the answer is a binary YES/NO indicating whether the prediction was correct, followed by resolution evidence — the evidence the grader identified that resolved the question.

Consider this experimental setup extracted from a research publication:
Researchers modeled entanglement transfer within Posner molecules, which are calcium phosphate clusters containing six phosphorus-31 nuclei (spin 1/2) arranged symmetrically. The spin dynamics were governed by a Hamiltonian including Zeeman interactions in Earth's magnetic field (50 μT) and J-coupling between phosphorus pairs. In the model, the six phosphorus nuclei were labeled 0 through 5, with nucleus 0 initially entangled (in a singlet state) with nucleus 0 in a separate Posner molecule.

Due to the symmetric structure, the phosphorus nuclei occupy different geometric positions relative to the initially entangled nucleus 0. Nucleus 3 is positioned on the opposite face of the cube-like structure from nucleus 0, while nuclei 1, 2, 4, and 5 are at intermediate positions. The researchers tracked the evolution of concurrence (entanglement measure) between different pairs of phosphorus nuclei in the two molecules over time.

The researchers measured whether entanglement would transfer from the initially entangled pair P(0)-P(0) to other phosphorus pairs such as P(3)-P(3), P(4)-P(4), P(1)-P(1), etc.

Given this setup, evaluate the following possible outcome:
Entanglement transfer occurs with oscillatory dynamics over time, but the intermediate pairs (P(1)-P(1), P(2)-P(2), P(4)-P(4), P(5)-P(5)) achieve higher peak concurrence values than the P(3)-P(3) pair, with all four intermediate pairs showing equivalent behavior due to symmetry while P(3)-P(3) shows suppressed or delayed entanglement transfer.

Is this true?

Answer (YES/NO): NO